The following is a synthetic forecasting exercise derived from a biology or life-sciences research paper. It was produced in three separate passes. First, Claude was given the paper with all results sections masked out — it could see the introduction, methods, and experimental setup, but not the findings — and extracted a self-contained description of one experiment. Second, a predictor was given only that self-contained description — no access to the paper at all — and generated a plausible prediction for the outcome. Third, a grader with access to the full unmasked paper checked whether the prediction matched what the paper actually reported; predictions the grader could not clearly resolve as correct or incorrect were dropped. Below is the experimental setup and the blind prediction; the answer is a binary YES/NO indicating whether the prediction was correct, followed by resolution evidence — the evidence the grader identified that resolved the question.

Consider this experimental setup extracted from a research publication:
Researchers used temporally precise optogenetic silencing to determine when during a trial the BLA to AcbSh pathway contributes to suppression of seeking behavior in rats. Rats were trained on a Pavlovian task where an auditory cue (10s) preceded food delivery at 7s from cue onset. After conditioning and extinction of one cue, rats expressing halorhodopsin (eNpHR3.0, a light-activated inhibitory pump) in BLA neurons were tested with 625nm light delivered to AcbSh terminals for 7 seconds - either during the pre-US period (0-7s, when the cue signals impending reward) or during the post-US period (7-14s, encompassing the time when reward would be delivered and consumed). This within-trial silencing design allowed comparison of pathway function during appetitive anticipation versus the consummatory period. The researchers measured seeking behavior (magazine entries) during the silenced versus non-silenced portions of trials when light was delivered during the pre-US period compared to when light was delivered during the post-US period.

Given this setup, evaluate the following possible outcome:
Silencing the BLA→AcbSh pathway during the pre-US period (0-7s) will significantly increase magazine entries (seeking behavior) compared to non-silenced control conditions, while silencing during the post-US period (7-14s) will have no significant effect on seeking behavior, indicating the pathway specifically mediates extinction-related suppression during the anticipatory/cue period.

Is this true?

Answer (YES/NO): NO